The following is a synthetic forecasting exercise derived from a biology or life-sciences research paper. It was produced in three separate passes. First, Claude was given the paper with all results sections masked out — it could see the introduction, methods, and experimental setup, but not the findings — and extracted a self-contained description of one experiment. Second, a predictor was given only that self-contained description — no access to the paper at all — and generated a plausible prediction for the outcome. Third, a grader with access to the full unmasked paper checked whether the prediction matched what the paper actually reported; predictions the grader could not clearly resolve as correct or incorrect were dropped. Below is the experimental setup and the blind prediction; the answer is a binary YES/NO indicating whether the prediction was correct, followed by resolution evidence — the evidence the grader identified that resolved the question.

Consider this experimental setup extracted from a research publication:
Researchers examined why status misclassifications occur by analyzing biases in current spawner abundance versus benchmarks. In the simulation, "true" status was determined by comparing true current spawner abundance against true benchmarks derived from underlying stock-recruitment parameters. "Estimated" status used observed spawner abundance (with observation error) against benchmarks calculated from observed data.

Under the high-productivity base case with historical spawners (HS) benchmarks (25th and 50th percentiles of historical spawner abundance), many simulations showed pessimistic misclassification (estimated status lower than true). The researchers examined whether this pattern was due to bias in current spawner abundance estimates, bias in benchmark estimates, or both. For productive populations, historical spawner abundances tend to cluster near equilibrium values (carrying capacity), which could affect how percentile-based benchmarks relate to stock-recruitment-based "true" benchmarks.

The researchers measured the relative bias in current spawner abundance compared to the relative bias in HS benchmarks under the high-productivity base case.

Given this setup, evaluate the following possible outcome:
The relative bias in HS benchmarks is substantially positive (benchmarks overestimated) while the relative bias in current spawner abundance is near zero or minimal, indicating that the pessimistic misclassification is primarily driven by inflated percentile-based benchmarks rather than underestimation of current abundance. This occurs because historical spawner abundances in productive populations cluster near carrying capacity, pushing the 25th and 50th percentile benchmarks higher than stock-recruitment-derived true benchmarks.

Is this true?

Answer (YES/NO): YES